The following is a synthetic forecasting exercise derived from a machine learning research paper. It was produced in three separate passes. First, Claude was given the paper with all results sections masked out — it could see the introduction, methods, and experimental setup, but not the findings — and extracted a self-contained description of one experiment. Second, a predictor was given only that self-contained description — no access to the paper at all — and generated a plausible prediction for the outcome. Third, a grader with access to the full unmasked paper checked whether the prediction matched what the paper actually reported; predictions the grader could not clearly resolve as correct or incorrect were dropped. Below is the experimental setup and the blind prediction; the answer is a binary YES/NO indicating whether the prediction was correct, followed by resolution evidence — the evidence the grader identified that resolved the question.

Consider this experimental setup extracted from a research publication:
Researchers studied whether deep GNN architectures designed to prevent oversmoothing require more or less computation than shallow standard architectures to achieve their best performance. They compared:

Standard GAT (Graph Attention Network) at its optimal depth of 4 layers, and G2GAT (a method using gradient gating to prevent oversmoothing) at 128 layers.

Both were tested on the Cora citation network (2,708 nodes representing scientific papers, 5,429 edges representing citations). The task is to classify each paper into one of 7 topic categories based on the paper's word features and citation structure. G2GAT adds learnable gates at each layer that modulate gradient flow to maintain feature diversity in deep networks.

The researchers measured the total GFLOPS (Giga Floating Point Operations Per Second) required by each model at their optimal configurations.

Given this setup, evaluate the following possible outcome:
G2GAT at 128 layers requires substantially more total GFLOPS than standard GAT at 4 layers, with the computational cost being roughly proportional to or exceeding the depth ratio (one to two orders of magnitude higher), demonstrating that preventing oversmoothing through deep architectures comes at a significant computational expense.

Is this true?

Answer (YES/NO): NO